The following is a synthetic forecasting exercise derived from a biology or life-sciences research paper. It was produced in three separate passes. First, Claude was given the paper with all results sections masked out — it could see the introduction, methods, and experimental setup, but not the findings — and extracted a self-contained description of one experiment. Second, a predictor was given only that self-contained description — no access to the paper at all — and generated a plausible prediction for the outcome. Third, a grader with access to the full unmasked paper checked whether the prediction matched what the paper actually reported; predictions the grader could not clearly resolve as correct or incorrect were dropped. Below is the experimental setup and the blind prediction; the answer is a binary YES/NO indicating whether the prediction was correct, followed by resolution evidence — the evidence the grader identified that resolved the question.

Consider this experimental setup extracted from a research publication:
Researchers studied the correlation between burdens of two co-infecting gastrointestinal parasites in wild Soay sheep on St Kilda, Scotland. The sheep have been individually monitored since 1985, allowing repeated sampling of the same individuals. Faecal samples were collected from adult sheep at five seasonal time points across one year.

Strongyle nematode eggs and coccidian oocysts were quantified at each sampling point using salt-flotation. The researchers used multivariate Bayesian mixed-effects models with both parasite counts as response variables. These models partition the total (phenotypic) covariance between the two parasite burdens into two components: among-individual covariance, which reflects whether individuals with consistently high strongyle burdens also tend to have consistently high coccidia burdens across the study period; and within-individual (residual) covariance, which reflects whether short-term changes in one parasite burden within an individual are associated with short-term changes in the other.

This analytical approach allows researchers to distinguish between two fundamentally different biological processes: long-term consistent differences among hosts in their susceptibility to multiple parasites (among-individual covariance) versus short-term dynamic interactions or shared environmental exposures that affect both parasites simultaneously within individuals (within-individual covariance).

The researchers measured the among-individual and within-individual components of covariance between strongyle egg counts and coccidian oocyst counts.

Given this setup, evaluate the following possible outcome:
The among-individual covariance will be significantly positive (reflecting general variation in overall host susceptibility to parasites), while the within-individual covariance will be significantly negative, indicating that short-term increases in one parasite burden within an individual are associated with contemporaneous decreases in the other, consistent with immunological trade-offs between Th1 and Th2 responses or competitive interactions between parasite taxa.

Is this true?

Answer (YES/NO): NO